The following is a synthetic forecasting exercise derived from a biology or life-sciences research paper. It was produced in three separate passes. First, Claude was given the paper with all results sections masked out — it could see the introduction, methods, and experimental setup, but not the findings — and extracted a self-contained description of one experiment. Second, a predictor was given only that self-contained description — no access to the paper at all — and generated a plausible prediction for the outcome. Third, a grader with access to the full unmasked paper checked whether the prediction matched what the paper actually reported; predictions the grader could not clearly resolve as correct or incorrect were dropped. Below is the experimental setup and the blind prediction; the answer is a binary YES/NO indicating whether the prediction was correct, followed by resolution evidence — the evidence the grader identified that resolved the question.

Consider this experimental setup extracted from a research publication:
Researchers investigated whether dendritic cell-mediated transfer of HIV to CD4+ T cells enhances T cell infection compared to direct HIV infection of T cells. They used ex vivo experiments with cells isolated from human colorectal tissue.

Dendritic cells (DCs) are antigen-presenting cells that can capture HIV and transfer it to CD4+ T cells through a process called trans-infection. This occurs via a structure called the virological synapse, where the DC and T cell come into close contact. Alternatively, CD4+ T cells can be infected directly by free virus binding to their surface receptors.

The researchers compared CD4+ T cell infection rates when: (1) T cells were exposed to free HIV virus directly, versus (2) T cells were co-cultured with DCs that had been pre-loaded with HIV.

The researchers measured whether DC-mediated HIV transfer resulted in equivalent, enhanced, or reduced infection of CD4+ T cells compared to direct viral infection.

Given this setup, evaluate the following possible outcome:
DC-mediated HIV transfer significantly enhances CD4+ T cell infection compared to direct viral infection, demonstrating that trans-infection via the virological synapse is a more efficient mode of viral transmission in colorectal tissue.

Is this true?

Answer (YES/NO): YES